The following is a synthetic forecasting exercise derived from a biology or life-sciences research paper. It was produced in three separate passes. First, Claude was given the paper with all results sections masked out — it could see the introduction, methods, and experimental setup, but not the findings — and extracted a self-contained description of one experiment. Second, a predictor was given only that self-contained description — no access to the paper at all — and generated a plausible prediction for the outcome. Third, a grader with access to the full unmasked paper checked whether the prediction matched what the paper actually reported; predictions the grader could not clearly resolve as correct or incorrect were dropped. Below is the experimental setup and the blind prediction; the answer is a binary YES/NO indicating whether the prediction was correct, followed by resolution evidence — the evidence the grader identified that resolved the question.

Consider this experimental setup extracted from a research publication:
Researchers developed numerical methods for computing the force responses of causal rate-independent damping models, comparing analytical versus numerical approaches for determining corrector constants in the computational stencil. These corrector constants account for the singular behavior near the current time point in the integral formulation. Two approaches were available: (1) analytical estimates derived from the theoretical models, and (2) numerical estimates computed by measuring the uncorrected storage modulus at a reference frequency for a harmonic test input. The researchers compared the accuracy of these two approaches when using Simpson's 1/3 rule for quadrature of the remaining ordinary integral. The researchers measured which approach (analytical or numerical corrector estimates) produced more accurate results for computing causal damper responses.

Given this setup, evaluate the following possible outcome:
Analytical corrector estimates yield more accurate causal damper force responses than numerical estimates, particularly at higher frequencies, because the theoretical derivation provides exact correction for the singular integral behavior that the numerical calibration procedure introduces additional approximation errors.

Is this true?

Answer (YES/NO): NO